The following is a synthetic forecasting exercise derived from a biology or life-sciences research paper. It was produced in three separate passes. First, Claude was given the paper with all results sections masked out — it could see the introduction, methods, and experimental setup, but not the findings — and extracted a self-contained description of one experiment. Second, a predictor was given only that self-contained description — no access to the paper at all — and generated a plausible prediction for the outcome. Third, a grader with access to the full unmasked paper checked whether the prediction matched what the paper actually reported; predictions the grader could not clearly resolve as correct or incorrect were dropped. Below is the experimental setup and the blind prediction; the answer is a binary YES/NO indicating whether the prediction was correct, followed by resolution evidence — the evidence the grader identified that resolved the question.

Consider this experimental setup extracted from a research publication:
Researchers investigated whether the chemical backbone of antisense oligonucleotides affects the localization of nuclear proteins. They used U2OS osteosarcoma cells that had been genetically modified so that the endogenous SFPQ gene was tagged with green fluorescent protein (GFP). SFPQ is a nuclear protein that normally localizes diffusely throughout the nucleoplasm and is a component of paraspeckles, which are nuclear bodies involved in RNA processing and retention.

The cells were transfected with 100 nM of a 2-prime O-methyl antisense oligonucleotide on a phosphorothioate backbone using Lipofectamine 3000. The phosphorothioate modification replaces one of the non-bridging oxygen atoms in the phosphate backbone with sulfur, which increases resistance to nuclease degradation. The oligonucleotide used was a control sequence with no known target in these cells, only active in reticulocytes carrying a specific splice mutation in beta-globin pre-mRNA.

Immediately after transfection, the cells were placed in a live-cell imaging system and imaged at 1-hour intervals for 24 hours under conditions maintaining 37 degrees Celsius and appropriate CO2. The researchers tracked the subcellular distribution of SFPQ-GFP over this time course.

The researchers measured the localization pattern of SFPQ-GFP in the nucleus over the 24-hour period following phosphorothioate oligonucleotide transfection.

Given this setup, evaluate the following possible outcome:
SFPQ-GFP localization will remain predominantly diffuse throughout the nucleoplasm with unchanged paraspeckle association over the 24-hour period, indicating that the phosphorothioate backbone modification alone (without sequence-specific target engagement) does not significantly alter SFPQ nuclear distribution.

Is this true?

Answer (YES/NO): NO